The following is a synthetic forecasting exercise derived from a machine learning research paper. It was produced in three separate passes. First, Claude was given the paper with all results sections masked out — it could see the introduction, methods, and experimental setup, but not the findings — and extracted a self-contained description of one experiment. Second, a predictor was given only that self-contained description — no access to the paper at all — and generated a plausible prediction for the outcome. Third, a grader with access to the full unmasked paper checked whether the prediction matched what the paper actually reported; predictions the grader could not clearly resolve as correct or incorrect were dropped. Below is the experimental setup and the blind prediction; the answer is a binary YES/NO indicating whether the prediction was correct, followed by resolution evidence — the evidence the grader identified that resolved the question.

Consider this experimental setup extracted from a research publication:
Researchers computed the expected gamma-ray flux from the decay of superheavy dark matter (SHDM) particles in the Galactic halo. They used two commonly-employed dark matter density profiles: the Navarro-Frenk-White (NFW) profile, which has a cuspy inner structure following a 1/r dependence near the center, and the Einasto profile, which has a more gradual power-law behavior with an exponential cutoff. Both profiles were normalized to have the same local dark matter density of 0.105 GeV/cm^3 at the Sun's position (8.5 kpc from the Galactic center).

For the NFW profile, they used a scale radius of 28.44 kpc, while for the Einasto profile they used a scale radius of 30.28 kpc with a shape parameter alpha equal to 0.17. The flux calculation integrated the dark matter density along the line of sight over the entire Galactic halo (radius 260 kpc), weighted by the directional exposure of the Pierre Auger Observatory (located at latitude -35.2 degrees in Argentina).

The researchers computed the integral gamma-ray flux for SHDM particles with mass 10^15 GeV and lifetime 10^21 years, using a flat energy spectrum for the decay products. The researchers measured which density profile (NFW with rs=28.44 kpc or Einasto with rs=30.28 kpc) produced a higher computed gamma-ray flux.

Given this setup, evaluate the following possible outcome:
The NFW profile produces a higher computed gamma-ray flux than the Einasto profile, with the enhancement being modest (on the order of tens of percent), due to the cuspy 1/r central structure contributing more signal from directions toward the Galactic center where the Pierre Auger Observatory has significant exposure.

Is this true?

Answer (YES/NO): YES